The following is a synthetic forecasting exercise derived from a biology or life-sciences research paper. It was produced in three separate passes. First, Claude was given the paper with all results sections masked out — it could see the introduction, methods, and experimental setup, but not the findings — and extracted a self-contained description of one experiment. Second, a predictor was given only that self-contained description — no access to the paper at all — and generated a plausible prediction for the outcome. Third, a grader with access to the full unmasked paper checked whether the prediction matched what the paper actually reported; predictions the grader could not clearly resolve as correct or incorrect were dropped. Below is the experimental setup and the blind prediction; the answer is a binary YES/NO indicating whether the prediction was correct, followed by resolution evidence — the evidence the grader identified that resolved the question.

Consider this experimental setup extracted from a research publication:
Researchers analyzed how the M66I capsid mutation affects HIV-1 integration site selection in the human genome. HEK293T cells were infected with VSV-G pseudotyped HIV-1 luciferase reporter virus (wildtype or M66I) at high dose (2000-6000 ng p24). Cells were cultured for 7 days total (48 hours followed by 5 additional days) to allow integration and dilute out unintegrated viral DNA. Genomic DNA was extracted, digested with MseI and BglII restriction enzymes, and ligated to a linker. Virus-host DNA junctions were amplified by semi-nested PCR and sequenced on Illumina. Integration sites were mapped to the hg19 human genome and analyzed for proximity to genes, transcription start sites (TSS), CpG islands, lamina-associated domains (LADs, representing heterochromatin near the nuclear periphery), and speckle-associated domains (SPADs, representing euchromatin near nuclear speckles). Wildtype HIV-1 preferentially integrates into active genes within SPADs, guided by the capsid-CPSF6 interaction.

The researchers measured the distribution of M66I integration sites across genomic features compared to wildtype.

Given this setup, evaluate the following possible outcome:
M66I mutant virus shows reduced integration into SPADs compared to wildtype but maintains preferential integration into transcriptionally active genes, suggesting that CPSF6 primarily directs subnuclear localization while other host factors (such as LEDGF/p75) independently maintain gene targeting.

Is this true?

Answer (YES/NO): NO